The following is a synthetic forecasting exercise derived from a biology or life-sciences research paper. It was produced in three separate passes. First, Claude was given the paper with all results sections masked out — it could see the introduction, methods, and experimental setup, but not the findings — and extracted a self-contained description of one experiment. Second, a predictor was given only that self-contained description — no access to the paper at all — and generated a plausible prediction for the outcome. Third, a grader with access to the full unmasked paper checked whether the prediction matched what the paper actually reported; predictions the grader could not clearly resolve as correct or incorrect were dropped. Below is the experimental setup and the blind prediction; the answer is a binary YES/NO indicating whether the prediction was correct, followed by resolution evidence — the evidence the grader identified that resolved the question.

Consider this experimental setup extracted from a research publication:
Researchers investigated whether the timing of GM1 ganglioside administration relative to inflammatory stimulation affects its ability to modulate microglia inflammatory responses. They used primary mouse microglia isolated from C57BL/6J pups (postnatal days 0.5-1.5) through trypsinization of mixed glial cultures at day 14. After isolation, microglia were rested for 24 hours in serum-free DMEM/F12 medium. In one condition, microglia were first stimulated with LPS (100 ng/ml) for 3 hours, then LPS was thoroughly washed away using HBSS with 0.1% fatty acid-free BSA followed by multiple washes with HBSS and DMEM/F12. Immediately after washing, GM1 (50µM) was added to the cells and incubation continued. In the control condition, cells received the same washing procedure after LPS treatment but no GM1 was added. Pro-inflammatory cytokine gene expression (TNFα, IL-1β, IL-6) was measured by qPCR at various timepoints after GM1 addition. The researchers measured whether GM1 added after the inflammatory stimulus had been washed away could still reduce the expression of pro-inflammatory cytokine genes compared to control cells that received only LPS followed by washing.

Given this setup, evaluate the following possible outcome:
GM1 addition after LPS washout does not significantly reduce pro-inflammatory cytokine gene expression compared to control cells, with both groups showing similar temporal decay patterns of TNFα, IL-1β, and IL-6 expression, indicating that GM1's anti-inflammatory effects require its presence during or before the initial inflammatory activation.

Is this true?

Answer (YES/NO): NO